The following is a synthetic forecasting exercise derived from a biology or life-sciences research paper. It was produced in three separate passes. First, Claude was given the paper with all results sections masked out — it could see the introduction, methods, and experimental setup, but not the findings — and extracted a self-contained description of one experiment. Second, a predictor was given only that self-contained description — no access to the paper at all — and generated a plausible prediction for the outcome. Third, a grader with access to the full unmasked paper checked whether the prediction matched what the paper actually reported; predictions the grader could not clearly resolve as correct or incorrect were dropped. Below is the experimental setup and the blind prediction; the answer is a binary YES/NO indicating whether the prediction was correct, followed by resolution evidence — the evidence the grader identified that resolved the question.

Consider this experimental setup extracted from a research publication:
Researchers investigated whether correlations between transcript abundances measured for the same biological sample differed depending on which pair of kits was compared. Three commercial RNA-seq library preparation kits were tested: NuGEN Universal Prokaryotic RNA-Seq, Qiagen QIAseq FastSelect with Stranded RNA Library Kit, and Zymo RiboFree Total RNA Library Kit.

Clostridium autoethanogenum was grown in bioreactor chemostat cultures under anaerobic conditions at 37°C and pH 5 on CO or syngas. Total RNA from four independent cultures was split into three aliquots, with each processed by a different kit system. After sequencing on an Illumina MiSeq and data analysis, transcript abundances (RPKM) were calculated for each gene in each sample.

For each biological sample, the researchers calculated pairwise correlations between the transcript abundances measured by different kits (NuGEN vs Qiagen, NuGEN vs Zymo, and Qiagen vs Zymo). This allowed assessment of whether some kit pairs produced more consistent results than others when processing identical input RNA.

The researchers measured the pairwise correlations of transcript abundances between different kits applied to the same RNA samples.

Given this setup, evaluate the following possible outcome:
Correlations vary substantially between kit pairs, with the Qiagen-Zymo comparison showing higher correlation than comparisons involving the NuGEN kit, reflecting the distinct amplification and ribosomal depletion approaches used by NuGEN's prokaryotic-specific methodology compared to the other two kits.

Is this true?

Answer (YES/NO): YES